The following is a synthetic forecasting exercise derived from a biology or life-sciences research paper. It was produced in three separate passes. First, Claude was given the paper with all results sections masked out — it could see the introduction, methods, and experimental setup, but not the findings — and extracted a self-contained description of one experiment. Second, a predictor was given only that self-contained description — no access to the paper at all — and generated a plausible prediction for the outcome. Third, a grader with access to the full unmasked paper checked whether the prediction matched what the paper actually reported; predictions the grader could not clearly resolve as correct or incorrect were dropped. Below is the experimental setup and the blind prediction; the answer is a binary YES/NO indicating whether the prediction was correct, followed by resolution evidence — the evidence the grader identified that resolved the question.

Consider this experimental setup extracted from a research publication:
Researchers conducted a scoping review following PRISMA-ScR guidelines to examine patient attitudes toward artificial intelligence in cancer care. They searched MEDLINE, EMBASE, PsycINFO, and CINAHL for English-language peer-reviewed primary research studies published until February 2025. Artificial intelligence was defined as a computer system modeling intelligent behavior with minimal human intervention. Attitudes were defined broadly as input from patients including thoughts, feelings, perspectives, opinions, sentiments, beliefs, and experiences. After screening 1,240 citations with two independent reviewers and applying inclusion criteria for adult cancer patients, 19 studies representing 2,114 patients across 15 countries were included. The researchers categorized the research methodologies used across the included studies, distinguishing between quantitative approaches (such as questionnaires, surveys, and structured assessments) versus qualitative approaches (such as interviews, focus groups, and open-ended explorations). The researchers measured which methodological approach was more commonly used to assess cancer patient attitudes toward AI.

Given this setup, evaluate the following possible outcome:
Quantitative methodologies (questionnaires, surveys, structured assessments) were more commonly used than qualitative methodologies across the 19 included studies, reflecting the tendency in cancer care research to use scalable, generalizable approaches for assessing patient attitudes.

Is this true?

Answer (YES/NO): YES